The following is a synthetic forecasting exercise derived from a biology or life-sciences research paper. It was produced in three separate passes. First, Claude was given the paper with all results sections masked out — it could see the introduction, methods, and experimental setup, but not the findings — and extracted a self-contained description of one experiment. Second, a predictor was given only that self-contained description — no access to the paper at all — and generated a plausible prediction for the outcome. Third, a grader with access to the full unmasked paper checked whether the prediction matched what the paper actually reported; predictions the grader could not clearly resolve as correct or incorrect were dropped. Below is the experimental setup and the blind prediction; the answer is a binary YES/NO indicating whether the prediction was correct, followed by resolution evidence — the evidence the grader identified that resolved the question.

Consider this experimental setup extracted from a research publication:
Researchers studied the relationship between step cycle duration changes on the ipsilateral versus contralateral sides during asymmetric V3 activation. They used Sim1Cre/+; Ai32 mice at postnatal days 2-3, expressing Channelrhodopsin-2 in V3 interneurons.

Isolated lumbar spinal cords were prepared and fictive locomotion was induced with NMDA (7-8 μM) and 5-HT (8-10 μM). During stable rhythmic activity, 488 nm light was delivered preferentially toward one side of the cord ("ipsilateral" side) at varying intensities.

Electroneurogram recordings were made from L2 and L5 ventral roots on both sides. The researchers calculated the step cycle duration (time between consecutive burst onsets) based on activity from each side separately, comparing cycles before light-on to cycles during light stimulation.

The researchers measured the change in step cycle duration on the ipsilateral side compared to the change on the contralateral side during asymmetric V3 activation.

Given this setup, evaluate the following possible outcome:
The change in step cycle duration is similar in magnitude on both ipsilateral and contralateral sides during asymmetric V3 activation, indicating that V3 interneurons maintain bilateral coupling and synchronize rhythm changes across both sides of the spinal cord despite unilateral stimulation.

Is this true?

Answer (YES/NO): NO